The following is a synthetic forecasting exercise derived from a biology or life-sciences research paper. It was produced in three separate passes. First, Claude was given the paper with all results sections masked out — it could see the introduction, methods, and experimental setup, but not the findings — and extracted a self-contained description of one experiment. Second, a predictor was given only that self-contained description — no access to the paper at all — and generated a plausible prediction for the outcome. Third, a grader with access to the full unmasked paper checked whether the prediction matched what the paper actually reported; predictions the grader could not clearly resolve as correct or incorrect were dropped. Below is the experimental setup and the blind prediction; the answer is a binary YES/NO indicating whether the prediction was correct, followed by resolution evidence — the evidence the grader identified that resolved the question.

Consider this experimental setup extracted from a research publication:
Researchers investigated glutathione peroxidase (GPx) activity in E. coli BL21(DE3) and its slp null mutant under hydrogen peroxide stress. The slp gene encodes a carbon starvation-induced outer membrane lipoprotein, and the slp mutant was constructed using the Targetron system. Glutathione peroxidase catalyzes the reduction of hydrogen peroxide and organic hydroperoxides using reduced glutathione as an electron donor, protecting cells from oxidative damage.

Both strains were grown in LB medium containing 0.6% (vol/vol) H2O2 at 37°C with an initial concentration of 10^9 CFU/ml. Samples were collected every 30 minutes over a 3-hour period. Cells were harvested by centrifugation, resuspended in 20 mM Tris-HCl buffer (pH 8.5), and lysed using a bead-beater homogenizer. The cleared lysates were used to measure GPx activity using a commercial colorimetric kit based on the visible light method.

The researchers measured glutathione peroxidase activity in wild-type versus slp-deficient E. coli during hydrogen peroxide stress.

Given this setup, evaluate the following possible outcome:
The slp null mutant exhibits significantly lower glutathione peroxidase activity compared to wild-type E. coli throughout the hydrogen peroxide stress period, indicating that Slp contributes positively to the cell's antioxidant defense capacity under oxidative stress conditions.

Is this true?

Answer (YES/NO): NO